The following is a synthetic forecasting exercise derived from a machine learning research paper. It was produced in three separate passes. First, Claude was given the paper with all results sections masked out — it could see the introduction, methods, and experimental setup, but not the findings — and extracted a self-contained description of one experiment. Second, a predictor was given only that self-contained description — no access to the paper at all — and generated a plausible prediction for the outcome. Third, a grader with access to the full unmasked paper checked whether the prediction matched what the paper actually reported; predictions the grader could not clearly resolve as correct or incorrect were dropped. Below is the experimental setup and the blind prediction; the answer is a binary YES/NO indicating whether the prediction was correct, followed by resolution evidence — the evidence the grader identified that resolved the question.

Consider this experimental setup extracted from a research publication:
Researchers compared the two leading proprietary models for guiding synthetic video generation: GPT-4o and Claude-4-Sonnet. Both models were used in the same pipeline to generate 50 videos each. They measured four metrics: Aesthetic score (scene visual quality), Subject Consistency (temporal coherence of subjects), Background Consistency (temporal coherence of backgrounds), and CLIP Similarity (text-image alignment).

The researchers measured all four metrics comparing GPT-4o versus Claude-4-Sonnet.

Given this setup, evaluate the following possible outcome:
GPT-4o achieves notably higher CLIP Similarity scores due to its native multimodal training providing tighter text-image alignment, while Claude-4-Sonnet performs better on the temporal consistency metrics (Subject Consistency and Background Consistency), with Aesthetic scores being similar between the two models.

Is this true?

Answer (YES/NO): NO